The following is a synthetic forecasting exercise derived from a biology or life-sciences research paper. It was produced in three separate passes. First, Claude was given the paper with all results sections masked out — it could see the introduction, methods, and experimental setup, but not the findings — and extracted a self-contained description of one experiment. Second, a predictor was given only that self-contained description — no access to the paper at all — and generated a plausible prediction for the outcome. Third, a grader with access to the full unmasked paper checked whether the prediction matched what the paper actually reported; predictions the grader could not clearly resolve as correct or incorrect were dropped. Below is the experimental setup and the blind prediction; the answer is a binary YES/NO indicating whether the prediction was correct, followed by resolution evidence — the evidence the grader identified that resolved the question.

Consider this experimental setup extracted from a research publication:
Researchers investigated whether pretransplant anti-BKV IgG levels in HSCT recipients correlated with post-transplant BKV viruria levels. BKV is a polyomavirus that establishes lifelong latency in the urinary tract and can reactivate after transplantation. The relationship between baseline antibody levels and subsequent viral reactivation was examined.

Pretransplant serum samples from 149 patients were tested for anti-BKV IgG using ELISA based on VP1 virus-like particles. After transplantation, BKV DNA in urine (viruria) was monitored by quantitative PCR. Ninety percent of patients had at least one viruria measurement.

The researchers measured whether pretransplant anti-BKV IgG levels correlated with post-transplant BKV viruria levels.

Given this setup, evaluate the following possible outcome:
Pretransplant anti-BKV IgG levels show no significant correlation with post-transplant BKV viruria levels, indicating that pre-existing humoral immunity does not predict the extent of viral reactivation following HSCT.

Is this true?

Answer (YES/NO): NO